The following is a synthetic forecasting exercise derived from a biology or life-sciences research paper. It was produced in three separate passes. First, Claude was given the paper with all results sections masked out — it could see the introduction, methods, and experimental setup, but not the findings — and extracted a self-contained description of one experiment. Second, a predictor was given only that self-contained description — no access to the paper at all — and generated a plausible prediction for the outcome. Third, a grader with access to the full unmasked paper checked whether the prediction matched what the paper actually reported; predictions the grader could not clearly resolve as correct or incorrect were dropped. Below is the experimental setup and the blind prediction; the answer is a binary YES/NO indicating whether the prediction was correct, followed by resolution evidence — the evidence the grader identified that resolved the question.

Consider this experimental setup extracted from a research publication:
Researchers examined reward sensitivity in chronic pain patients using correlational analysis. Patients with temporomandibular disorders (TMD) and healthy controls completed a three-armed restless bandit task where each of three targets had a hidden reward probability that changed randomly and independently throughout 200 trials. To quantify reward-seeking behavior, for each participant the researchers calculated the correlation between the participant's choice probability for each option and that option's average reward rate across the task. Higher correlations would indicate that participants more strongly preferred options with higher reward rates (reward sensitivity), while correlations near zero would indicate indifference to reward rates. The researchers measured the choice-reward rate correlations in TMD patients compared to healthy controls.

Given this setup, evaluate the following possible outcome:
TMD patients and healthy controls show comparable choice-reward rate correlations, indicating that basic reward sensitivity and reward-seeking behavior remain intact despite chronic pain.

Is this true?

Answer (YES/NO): YES